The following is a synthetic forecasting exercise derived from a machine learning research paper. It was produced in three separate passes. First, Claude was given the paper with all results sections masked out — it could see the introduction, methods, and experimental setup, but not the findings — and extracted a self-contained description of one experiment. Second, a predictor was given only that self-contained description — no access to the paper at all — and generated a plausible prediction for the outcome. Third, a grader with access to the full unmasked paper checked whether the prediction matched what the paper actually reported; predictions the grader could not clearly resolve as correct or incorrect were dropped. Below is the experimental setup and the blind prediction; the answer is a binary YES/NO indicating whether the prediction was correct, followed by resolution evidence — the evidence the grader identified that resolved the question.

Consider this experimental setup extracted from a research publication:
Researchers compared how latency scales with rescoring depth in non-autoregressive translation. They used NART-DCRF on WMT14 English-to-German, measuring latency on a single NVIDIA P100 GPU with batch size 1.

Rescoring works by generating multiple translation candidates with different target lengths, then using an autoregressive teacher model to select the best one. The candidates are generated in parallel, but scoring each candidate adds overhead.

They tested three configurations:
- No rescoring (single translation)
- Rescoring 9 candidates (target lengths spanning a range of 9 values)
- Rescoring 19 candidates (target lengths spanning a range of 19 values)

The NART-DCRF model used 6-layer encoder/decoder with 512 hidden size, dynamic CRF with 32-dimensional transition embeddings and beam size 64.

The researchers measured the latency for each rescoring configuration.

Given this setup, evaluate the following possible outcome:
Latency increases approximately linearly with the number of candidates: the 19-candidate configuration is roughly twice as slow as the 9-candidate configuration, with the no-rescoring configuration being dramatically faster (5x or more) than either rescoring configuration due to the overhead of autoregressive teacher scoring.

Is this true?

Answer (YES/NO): NO